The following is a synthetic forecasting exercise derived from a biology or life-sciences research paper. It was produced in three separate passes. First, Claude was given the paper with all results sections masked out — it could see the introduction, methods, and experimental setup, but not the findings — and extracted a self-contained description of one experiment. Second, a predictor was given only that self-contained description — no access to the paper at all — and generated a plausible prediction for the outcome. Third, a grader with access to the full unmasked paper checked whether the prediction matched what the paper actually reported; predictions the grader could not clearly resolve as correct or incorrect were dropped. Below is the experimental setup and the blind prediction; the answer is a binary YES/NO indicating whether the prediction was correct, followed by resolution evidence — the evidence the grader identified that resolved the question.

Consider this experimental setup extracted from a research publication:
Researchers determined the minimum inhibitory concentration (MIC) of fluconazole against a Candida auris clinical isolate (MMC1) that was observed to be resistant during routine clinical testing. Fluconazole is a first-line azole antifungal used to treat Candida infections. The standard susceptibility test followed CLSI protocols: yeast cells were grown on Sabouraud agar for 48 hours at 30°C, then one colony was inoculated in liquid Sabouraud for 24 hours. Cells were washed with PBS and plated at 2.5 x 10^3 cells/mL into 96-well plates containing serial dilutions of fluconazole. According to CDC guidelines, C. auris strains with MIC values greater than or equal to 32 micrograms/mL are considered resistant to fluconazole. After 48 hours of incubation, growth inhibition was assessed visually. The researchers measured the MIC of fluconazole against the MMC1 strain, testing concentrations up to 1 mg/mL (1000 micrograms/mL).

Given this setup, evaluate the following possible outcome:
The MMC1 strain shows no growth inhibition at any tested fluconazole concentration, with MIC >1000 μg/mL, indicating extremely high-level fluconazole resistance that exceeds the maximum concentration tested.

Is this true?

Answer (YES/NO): YES